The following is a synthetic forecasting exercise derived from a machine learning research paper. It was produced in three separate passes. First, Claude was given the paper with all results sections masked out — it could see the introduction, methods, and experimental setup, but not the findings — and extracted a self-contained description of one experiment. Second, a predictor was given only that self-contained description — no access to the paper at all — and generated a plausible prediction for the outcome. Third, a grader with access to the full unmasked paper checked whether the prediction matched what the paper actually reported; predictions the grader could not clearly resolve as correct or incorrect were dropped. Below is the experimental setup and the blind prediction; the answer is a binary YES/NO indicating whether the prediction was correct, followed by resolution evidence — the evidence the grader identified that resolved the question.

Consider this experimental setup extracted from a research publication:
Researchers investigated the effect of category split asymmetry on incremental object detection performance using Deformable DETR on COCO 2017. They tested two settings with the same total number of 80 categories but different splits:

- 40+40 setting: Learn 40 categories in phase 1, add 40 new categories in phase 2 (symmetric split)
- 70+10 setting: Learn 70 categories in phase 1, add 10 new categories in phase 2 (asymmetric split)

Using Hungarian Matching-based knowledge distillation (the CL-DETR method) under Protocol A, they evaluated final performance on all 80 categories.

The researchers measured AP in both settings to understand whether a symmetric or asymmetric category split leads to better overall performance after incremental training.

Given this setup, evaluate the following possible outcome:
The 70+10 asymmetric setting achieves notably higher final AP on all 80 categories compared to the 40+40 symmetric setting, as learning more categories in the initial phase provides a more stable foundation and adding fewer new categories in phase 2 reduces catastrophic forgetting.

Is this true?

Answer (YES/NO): NO